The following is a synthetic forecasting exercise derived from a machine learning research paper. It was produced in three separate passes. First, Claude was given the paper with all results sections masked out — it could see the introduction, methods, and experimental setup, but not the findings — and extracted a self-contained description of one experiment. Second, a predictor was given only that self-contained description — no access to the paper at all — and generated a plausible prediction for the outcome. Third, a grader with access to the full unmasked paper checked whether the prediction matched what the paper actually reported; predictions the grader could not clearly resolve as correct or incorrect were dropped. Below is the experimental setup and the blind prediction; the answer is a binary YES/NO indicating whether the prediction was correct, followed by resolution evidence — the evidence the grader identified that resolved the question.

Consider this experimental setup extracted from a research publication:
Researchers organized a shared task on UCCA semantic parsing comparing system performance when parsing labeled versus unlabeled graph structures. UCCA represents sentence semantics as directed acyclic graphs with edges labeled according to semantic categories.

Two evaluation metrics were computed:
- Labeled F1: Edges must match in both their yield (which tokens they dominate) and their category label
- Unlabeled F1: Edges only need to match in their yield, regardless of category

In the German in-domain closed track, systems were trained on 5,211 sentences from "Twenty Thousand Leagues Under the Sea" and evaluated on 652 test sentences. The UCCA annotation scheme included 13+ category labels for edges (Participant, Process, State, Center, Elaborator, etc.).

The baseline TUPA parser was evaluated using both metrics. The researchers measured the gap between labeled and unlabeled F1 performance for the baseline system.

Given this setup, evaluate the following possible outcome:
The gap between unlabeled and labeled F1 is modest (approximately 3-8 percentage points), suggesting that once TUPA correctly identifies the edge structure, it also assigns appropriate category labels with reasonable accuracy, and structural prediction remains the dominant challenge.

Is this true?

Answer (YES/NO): NO